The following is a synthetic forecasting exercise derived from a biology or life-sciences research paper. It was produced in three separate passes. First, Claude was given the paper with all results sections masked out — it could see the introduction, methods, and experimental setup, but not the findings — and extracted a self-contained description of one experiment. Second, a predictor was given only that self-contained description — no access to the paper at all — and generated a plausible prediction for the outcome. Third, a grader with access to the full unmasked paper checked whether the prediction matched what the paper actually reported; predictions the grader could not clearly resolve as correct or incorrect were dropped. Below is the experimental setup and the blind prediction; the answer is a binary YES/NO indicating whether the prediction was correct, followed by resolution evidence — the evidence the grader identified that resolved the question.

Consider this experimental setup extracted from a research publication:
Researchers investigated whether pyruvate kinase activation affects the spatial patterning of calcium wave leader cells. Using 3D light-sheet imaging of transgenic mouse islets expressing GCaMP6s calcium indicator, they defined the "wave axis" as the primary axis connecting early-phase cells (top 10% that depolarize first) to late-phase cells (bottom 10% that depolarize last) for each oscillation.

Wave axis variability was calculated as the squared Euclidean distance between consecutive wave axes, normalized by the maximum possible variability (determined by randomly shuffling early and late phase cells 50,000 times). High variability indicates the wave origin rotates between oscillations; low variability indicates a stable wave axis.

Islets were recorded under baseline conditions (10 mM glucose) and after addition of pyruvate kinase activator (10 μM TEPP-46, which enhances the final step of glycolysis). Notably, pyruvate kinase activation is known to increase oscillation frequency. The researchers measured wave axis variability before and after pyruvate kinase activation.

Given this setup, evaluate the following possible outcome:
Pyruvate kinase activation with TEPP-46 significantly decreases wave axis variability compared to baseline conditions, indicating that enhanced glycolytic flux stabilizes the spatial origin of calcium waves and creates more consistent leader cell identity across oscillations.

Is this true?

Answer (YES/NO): NO